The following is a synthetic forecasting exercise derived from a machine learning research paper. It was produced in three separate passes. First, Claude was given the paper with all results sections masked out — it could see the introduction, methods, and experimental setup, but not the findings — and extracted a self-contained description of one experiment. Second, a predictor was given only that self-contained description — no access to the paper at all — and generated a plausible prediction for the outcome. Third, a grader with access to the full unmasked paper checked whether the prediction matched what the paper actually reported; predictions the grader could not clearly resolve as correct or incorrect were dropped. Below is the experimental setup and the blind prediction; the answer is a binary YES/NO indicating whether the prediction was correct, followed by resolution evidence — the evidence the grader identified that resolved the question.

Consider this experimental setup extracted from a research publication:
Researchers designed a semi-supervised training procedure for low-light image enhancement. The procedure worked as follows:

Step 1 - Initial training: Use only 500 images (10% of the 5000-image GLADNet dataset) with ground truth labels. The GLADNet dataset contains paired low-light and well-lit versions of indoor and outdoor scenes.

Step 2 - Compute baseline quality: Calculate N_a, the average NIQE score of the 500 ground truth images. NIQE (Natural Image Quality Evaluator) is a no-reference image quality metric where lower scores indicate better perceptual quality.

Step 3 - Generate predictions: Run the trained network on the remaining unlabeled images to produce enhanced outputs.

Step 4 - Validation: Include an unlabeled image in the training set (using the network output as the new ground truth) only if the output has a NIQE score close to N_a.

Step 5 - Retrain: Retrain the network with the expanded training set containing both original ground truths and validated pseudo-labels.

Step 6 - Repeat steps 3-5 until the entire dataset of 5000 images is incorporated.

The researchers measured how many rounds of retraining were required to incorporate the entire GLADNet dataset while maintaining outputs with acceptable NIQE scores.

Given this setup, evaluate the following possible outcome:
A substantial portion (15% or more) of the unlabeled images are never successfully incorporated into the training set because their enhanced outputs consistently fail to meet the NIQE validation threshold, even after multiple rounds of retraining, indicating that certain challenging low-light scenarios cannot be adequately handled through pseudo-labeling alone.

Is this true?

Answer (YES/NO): NO